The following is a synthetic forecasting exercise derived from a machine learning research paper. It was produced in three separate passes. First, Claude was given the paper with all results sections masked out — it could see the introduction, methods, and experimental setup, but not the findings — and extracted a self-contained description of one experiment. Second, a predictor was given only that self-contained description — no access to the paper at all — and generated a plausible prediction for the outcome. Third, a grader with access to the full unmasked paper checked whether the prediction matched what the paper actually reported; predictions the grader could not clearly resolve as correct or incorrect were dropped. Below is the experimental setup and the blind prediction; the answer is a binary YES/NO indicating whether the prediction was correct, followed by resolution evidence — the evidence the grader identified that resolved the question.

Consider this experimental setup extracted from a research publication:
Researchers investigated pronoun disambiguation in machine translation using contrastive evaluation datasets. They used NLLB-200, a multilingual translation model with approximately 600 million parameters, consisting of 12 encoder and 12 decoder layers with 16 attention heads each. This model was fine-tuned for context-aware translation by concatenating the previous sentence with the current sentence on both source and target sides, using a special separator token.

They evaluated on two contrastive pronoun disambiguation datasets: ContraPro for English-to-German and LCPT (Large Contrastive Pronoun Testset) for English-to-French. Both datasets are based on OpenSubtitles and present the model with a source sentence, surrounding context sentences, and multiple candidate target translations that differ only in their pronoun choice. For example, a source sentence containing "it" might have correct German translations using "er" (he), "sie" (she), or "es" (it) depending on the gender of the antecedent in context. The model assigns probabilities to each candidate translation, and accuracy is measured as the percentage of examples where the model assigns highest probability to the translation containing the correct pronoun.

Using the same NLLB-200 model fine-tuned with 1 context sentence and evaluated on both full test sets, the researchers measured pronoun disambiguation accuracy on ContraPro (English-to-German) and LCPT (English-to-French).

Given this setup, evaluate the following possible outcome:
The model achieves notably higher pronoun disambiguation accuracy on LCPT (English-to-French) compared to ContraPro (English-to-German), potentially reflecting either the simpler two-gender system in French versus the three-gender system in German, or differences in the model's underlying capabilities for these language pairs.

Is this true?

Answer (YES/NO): YES